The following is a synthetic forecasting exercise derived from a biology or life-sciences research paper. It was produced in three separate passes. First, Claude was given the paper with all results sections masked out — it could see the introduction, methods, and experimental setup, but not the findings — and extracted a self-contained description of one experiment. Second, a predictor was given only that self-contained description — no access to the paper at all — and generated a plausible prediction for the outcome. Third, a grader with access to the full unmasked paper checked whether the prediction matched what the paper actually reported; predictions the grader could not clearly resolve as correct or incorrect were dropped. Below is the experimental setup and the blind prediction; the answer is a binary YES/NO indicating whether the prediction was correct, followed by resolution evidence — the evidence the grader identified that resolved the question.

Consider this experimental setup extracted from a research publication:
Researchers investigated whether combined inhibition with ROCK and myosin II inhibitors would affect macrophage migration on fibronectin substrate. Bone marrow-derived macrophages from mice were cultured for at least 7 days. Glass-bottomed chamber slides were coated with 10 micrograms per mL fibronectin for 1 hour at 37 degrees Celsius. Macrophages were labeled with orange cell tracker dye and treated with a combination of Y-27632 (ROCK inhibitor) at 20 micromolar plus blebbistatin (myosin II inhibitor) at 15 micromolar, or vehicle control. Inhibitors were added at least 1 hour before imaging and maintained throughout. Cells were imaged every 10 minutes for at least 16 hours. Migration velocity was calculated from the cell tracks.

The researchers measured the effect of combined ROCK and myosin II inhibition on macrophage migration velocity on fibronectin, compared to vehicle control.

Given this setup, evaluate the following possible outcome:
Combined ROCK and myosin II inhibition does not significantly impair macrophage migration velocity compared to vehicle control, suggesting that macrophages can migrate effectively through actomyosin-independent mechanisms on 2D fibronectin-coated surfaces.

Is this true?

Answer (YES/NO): NO